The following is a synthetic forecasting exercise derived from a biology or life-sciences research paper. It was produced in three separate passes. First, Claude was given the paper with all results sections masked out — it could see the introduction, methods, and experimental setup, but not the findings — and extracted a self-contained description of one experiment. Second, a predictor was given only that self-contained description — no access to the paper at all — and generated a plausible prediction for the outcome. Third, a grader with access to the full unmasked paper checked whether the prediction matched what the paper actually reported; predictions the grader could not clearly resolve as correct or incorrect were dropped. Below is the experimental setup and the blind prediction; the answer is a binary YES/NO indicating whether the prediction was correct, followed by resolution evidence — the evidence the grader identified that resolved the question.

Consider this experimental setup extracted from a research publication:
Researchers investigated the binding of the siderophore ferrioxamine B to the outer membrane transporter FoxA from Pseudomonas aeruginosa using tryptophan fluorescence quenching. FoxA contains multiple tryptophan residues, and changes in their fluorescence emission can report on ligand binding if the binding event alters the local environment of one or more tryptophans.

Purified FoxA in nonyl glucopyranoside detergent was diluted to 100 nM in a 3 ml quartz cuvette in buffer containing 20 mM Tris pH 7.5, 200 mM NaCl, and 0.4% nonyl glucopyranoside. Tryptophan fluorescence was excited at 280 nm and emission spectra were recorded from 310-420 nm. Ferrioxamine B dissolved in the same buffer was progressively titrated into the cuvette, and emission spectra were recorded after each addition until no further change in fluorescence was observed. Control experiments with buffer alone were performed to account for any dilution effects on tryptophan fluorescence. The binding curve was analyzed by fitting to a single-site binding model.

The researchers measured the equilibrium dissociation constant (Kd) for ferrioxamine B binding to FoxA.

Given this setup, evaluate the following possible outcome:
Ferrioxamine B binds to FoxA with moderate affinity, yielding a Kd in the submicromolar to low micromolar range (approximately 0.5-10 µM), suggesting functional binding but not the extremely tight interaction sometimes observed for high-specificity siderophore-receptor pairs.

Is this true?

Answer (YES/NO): NO